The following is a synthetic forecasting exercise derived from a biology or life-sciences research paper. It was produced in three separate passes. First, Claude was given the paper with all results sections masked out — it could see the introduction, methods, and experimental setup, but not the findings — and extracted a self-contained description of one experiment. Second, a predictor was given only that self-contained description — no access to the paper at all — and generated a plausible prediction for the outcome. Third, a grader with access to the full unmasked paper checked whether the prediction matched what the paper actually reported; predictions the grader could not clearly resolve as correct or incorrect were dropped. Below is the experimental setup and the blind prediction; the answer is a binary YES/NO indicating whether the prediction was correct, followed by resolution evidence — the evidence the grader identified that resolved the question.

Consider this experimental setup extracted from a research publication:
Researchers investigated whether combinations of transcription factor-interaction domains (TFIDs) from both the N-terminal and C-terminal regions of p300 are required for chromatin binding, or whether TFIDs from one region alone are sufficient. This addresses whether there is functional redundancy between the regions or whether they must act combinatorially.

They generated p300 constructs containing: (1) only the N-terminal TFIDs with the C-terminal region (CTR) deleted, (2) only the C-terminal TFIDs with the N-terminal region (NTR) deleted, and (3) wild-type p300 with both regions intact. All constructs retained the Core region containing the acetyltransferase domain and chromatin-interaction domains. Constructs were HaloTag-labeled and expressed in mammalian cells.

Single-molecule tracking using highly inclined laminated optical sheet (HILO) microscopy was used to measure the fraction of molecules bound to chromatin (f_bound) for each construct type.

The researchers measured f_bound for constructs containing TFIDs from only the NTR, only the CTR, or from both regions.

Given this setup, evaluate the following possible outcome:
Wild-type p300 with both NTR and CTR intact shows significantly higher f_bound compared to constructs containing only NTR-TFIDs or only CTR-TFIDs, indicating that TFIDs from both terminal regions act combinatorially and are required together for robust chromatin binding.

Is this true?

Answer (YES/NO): YES